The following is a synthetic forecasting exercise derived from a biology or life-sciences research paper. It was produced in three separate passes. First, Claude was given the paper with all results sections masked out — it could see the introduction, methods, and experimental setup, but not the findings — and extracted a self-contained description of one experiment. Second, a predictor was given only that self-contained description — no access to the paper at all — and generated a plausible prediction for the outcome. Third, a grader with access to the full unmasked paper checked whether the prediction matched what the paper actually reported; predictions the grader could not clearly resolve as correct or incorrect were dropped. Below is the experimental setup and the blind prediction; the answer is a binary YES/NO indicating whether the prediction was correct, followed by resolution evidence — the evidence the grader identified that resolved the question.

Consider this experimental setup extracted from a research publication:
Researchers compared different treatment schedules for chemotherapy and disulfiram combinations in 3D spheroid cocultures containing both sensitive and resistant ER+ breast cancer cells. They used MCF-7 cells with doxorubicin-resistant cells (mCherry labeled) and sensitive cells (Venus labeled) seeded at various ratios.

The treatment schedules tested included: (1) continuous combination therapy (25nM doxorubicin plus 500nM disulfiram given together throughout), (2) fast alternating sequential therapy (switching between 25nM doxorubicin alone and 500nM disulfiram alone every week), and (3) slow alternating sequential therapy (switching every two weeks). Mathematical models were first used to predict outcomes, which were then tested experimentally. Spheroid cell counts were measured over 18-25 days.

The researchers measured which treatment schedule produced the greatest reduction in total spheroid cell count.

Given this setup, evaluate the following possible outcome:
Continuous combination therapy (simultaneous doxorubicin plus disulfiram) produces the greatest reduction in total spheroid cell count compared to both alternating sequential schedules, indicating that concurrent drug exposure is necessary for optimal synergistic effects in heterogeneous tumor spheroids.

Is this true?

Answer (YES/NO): YES